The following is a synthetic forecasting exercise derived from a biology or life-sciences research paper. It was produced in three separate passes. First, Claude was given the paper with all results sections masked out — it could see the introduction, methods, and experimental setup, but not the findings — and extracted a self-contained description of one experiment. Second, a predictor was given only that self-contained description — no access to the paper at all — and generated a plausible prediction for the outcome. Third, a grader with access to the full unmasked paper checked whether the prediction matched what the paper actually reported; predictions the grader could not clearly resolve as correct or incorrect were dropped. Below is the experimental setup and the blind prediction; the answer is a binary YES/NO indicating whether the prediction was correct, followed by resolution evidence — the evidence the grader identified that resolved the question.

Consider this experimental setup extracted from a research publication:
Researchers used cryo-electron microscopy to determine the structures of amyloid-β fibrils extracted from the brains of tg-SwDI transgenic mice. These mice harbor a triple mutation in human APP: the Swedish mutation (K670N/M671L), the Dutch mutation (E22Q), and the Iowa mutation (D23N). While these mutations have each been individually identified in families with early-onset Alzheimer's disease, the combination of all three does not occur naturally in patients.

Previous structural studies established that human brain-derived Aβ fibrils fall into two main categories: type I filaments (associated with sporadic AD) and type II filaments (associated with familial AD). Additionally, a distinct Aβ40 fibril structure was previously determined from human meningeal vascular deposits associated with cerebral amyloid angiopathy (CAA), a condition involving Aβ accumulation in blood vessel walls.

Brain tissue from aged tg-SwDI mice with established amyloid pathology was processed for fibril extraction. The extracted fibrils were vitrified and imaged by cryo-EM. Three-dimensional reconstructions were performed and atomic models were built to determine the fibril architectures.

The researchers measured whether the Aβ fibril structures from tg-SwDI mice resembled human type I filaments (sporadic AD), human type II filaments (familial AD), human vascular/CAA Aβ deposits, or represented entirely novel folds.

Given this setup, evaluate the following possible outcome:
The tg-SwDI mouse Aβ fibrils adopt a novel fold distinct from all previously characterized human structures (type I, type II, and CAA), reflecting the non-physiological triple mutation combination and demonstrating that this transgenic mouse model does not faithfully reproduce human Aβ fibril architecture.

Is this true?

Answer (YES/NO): NO